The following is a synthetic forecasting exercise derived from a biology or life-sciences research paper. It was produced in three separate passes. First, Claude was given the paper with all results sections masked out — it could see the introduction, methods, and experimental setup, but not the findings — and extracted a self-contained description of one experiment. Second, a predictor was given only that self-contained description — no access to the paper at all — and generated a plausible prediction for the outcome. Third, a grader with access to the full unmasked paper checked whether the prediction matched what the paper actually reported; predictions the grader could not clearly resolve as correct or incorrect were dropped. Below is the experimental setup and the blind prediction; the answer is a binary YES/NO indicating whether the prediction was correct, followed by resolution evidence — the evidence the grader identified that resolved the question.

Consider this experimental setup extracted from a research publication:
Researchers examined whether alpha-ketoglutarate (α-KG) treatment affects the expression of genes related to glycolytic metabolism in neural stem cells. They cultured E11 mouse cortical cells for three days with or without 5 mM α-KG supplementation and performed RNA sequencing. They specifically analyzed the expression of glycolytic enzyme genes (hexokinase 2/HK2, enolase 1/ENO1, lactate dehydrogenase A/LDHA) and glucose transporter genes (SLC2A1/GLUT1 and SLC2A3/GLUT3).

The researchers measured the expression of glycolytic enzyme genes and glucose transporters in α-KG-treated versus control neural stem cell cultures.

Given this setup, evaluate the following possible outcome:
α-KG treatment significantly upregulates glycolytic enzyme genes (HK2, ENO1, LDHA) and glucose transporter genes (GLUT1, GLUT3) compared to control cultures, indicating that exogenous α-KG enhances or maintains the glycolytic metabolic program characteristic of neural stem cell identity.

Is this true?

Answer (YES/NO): YES